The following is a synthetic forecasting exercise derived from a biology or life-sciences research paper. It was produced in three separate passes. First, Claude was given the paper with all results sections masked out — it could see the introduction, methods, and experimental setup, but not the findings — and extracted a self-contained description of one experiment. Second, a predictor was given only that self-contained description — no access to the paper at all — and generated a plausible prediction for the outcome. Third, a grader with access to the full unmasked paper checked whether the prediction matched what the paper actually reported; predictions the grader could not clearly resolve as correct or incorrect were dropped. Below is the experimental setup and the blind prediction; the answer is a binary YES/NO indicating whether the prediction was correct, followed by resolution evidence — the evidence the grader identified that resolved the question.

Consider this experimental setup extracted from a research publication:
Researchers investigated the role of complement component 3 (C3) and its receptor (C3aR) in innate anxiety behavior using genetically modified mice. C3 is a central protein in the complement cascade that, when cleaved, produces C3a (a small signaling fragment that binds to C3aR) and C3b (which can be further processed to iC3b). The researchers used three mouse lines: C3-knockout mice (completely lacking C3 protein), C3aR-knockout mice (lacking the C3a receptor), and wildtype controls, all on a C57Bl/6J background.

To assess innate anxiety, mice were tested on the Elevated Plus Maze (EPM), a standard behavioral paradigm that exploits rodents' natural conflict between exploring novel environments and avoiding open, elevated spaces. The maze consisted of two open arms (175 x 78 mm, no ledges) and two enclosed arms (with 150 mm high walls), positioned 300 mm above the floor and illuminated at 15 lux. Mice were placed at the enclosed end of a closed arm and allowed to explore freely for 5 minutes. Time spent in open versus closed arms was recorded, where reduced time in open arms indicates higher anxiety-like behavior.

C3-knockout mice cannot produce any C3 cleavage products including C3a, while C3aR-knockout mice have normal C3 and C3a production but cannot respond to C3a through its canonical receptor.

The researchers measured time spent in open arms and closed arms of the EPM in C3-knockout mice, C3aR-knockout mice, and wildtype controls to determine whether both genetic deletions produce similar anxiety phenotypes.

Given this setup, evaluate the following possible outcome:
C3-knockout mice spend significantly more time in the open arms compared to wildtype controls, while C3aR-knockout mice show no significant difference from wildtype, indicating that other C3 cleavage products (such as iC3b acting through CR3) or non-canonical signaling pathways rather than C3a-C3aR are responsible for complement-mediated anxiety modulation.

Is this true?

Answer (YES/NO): NO